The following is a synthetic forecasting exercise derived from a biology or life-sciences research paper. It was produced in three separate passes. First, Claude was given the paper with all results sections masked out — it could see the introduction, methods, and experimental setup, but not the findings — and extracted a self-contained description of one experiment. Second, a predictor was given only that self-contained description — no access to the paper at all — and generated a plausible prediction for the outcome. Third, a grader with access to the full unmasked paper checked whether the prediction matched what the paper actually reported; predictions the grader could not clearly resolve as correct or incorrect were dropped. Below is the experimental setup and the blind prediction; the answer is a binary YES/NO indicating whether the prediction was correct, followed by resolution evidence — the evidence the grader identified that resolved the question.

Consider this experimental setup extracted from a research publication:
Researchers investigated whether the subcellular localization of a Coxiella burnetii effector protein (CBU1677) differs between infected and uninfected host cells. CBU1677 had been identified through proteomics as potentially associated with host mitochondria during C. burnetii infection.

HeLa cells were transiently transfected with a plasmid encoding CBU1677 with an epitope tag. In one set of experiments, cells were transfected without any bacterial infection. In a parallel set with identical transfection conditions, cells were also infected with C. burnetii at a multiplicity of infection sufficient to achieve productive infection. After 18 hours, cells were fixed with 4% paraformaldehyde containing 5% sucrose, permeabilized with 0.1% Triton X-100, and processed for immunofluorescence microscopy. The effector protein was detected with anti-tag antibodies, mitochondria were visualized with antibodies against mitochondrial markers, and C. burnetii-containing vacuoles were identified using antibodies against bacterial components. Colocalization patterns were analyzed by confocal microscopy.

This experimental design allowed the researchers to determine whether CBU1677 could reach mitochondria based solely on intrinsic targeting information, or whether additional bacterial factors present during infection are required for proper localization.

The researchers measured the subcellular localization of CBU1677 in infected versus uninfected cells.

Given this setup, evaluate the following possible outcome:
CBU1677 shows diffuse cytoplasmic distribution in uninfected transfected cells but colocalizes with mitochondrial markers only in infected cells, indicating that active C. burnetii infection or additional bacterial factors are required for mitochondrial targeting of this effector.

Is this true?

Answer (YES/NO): NO